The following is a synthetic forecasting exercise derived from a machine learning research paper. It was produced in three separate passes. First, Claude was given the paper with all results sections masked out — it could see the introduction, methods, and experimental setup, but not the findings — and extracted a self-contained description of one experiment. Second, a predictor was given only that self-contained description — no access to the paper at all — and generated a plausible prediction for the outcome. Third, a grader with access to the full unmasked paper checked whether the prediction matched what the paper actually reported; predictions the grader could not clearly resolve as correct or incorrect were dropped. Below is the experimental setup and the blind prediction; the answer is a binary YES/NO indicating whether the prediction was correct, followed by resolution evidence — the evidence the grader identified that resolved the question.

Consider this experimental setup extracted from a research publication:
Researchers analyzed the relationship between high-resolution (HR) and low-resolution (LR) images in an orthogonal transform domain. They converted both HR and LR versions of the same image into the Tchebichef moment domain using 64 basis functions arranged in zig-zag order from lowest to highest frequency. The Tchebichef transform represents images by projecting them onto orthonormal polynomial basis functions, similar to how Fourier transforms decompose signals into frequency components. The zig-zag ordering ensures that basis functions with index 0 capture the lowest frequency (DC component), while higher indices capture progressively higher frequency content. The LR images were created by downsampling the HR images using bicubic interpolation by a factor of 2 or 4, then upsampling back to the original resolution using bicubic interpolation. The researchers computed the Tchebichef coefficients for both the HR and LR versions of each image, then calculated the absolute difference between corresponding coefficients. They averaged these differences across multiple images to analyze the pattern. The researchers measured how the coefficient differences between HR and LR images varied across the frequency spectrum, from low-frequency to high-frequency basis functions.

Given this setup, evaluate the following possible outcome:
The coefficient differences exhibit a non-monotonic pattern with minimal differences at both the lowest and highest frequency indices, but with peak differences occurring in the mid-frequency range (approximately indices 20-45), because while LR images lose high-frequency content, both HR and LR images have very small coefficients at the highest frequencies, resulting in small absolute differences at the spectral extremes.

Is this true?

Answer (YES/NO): NO